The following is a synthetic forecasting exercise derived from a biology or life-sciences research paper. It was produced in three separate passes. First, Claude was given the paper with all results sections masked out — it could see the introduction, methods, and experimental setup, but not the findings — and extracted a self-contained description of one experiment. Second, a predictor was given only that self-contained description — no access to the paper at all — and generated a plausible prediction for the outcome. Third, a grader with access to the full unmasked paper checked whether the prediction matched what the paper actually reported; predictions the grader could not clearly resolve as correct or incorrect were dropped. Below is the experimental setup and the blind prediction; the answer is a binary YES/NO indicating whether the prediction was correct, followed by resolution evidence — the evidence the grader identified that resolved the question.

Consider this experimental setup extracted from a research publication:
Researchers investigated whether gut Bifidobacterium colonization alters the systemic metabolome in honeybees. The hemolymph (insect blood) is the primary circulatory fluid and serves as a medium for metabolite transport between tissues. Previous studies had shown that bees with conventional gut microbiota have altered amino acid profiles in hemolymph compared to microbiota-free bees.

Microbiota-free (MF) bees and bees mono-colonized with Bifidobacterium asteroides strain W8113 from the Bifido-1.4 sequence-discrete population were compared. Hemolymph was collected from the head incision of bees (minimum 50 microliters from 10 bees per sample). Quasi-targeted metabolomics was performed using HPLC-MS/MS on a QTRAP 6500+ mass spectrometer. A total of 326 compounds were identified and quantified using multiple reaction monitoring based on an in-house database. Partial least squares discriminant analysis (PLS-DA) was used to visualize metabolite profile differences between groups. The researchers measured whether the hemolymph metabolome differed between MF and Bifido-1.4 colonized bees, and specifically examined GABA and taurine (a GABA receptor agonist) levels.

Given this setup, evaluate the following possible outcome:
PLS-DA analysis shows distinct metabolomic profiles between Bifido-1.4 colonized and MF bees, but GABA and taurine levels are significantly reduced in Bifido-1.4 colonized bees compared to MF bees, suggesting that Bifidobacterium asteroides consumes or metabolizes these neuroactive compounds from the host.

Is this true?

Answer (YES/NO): YES